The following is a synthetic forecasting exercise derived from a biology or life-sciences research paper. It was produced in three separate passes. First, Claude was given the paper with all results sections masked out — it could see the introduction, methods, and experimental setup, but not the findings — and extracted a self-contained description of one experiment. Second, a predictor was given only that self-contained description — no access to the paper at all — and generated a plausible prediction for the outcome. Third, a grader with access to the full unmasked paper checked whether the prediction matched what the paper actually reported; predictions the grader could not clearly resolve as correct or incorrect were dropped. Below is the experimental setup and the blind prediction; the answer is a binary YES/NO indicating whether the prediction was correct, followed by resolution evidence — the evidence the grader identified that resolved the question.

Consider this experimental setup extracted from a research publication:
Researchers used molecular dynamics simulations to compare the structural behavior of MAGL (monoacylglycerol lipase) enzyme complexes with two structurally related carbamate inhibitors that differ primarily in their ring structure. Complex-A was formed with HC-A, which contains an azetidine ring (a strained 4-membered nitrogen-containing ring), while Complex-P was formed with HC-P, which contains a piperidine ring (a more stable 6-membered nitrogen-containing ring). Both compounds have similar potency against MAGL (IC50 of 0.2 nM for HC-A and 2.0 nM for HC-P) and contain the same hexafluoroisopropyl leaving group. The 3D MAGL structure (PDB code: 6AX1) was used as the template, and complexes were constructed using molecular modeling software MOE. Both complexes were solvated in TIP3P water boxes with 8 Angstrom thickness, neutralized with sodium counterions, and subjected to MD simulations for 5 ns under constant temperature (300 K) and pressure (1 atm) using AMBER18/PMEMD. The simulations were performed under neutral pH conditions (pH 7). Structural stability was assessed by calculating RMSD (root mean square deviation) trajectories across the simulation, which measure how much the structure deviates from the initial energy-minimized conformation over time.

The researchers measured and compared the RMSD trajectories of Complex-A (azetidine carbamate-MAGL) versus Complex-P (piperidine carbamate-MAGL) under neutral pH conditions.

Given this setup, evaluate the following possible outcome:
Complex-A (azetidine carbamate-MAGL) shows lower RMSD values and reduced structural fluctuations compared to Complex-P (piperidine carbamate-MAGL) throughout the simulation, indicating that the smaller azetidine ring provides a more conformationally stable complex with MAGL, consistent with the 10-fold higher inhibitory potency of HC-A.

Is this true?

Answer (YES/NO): NO